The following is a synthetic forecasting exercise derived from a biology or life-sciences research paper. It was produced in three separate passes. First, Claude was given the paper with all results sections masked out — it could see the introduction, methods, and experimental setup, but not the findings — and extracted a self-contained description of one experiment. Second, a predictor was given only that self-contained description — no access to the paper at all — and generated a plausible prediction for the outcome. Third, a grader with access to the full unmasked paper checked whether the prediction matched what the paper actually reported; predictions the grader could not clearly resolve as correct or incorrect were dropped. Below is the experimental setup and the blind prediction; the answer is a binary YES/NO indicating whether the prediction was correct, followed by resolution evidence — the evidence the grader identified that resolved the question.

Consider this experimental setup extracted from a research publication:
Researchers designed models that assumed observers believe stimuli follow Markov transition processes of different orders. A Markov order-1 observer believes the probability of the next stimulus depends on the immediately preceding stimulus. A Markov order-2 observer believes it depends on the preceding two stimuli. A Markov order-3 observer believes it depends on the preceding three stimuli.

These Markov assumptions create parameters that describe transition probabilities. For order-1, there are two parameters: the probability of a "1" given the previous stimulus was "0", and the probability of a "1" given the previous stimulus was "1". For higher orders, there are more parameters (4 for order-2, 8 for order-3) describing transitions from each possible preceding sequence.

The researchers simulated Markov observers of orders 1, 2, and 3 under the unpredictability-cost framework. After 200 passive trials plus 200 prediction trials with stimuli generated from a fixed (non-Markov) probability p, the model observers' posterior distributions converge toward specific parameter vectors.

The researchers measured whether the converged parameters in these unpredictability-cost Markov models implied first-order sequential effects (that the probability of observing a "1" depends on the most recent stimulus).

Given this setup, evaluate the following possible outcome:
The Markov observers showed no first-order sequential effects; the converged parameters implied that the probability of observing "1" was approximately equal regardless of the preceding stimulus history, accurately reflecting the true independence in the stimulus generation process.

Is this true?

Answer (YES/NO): NO